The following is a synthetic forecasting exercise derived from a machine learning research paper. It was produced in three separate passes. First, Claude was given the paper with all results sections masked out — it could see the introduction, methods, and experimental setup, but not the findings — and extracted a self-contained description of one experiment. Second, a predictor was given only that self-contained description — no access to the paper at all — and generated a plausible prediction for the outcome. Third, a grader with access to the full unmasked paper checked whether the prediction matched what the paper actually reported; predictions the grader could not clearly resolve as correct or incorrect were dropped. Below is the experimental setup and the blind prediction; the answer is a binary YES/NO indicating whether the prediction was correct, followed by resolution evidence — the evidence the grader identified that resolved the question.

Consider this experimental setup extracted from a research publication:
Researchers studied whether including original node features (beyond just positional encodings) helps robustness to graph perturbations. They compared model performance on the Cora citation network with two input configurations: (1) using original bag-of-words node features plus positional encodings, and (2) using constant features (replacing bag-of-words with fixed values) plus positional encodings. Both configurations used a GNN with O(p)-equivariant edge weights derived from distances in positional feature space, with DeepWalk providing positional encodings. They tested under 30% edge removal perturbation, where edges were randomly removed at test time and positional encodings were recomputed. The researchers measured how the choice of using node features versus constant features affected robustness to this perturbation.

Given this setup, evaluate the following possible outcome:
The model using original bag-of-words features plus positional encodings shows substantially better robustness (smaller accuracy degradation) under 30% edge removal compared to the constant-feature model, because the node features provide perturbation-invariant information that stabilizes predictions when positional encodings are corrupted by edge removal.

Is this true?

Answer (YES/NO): YES